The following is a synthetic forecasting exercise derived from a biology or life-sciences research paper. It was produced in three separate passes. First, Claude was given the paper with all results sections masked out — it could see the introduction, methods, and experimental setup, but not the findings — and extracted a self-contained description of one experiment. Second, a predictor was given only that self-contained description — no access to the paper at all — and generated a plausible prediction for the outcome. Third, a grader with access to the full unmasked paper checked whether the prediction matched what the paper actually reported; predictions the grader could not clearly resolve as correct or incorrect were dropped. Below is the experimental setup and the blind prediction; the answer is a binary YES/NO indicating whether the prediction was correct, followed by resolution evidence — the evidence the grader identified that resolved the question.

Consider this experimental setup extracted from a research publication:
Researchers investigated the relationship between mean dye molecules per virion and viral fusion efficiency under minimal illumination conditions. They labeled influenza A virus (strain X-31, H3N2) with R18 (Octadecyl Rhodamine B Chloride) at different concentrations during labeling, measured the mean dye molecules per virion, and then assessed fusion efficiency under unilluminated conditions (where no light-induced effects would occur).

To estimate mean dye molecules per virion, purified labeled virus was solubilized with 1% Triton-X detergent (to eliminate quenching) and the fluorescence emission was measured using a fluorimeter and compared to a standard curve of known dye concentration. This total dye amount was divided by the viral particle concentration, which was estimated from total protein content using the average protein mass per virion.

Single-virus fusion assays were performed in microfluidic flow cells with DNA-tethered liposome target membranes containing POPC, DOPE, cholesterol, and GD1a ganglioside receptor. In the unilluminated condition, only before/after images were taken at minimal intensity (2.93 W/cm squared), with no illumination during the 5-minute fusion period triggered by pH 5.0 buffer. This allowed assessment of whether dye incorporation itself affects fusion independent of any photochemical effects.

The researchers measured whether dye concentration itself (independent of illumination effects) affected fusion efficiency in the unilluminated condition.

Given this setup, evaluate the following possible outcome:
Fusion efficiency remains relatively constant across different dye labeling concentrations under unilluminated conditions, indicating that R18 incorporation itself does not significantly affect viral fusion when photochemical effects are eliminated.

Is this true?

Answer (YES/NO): NO